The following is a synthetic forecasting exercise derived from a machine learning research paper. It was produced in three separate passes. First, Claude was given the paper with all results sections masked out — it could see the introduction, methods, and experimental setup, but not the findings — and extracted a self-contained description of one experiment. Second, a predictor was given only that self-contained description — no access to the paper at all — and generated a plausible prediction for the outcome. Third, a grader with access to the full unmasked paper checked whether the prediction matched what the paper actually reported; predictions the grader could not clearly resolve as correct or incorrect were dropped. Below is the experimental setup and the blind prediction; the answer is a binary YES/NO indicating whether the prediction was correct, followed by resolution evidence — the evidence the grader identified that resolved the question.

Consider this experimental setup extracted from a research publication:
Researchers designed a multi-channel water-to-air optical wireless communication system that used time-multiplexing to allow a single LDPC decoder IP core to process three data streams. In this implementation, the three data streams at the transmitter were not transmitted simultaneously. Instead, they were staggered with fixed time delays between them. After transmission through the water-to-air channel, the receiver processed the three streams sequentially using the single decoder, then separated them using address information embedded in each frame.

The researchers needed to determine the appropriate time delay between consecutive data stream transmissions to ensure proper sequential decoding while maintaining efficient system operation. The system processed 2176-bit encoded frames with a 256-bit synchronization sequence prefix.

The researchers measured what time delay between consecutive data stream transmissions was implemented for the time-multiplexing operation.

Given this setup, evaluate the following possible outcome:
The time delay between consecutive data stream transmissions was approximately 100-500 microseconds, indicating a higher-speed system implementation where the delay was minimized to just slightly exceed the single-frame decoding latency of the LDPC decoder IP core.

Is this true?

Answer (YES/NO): NO